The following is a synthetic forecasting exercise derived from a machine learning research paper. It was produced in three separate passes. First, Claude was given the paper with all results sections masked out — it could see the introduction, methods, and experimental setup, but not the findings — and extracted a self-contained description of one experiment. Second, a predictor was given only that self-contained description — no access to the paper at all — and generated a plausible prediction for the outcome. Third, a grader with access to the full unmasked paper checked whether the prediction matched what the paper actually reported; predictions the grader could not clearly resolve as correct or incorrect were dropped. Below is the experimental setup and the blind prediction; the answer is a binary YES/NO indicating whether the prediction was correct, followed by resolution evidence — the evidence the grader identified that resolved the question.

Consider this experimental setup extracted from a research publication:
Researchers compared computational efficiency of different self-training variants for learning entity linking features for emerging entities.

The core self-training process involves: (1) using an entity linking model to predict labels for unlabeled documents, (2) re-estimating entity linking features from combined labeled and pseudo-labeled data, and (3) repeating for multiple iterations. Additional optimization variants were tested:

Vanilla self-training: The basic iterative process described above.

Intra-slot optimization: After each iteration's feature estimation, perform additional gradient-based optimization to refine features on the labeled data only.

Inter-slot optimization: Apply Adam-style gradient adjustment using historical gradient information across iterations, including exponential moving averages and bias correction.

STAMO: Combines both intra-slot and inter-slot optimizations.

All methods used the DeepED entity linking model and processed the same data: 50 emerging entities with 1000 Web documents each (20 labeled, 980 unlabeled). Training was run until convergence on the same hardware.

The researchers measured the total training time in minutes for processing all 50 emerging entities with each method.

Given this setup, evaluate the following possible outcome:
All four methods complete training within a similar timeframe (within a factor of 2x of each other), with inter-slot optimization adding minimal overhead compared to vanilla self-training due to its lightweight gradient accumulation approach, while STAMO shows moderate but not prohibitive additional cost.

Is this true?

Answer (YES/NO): YES